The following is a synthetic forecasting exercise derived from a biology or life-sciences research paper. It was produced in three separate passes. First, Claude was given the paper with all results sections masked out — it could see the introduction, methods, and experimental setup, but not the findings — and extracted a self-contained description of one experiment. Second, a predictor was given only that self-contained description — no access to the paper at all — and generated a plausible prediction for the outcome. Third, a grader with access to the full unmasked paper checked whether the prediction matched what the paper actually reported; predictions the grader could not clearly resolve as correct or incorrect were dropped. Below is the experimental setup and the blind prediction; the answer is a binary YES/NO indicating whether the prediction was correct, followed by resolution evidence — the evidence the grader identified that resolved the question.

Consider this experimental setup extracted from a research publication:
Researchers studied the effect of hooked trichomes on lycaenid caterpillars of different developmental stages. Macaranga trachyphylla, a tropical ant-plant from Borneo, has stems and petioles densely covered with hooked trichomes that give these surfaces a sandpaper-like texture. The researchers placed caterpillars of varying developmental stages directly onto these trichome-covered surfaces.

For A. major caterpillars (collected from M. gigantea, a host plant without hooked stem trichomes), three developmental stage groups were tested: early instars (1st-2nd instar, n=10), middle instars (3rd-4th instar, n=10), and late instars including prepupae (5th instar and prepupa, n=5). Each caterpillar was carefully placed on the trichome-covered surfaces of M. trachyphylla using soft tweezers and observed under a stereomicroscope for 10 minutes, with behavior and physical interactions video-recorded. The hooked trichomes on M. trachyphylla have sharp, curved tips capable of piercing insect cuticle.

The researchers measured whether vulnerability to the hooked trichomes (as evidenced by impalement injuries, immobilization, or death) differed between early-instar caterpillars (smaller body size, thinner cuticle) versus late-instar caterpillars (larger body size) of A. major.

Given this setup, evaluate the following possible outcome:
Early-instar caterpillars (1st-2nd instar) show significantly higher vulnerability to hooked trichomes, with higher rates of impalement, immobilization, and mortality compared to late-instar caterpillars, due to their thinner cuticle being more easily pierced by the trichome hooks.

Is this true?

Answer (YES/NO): NO